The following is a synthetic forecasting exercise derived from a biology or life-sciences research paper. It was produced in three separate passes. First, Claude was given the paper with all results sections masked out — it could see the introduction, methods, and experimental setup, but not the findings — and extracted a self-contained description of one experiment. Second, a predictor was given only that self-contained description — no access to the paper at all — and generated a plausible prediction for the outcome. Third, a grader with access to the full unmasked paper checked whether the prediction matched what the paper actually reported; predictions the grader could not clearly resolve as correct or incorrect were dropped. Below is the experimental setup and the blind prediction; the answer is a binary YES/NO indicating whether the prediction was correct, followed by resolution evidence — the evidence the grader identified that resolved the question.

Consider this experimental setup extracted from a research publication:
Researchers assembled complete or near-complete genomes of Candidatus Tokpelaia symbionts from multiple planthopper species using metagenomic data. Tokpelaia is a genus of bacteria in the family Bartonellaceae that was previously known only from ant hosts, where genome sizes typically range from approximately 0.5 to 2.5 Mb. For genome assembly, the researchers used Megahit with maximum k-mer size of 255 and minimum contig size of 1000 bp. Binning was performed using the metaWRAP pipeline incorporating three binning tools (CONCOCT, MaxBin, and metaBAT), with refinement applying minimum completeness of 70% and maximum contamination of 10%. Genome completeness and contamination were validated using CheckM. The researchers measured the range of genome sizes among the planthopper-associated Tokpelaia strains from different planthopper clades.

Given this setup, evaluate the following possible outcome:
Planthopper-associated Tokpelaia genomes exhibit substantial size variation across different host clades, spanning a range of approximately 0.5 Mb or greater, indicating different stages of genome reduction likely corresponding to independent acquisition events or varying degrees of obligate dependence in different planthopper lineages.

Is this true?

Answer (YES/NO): YES